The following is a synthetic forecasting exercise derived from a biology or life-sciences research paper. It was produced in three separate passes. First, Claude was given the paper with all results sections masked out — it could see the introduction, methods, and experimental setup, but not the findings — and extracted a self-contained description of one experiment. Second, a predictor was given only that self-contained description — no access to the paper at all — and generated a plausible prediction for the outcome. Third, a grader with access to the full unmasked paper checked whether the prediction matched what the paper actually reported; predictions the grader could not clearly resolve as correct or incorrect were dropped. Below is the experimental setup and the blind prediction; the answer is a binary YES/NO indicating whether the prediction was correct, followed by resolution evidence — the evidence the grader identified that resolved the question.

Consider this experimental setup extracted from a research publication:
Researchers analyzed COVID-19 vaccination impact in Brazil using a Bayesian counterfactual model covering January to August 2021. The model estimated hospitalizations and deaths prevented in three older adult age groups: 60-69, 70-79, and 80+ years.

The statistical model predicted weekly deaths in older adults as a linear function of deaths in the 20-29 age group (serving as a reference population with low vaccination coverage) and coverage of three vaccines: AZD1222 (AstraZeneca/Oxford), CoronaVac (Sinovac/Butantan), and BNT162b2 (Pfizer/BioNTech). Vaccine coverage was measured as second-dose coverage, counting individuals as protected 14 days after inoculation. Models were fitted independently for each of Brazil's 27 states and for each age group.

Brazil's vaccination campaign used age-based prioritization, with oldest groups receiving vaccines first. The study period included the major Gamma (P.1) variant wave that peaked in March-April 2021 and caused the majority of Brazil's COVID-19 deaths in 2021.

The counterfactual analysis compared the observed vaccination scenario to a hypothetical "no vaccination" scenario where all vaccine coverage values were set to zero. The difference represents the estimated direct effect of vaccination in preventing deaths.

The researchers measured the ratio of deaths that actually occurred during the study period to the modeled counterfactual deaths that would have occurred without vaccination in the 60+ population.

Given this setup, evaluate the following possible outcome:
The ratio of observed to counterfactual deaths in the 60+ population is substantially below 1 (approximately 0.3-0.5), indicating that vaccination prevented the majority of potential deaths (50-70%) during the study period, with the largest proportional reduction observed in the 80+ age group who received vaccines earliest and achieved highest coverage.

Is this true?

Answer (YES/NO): NO